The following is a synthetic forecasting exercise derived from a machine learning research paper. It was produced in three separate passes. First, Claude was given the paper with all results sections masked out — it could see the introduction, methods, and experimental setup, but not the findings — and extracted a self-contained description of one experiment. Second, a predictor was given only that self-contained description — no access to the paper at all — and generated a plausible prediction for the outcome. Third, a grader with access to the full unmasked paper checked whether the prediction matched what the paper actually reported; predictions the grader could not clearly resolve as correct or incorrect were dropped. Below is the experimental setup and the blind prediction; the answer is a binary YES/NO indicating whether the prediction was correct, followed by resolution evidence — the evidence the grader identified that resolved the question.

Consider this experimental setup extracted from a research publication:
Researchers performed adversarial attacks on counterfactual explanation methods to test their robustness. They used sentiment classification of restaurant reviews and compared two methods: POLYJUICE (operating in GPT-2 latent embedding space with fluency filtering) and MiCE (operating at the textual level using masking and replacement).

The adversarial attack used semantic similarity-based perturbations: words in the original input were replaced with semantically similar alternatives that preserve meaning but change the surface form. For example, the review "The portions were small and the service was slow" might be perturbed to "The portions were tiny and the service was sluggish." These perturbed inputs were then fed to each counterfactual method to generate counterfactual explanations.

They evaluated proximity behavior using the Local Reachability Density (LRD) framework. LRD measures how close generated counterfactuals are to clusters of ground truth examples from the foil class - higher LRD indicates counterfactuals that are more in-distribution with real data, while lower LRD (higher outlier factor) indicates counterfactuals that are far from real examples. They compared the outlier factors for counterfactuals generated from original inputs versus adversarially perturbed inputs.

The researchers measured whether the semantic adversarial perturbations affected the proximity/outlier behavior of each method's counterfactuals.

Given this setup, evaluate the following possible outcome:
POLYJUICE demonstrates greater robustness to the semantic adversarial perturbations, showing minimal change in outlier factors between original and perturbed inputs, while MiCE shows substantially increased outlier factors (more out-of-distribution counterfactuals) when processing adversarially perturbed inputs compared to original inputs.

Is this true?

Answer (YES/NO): YES